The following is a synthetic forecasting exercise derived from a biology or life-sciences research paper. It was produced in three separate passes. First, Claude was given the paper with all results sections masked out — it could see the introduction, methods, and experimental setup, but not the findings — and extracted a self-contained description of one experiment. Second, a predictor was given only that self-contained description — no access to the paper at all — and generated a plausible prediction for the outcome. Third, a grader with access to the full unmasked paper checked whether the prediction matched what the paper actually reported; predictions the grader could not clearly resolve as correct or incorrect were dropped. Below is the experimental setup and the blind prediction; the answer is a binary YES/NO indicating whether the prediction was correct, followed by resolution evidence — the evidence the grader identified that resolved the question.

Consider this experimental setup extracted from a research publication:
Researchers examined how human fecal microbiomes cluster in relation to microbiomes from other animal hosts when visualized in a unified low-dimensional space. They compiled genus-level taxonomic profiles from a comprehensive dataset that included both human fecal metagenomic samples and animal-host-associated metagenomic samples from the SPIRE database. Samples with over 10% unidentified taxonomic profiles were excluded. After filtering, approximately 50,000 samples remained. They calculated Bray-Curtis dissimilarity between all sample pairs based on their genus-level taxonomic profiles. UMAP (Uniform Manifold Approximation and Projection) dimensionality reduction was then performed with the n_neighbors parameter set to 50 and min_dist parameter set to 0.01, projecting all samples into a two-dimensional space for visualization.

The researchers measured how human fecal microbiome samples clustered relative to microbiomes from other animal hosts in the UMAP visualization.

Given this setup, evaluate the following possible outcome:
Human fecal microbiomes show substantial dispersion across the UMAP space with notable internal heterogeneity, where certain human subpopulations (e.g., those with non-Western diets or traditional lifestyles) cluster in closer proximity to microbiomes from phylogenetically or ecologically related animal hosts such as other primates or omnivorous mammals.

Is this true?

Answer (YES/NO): NO